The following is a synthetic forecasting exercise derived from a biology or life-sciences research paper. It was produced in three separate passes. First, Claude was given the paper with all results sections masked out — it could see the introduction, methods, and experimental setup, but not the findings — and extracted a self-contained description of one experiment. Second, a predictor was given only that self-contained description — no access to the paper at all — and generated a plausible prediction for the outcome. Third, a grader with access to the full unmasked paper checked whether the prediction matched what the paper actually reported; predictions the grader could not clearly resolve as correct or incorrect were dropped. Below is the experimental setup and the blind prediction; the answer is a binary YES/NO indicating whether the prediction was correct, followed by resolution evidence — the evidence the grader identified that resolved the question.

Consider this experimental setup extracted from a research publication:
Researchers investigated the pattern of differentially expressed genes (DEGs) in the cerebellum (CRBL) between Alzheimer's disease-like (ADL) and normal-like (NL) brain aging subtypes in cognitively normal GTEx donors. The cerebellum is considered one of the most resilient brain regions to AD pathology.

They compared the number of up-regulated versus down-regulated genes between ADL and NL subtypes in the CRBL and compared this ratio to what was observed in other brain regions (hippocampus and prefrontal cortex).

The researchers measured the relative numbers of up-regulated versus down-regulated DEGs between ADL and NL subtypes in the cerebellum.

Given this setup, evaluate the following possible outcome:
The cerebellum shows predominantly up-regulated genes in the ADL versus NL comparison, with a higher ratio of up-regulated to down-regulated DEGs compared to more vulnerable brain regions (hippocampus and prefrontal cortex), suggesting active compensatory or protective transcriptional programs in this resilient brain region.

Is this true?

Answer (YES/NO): YES